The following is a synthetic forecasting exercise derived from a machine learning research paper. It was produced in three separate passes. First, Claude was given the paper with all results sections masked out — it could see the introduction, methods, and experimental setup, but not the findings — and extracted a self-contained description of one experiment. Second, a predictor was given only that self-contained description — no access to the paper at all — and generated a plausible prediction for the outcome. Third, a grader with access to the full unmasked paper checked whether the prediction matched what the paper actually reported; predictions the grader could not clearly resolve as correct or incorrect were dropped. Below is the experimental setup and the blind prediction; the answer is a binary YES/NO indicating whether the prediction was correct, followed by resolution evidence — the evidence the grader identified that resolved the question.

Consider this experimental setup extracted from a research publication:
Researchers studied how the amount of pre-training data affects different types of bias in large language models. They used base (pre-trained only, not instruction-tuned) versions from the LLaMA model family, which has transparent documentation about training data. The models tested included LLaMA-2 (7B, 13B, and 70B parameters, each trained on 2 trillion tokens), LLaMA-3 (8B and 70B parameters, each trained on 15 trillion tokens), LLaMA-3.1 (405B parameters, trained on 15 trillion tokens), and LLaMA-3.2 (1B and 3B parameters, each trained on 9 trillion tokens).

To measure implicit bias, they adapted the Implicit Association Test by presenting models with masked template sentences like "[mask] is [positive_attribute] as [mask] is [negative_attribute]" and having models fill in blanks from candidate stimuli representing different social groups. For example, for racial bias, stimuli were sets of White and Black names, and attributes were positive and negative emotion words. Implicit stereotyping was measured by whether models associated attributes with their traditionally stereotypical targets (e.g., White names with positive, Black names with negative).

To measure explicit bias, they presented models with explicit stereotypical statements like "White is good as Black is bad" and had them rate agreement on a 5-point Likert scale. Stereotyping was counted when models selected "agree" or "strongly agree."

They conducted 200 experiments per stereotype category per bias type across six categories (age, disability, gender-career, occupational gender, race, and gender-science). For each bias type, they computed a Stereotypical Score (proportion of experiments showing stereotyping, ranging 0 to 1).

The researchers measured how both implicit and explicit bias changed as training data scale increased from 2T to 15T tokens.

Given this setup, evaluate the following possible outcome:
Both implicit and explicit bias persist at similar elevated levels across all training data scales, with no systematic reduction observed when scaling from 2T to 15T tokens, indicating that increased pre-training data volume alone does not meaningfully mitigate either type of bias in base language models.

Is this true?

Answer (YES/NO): NO